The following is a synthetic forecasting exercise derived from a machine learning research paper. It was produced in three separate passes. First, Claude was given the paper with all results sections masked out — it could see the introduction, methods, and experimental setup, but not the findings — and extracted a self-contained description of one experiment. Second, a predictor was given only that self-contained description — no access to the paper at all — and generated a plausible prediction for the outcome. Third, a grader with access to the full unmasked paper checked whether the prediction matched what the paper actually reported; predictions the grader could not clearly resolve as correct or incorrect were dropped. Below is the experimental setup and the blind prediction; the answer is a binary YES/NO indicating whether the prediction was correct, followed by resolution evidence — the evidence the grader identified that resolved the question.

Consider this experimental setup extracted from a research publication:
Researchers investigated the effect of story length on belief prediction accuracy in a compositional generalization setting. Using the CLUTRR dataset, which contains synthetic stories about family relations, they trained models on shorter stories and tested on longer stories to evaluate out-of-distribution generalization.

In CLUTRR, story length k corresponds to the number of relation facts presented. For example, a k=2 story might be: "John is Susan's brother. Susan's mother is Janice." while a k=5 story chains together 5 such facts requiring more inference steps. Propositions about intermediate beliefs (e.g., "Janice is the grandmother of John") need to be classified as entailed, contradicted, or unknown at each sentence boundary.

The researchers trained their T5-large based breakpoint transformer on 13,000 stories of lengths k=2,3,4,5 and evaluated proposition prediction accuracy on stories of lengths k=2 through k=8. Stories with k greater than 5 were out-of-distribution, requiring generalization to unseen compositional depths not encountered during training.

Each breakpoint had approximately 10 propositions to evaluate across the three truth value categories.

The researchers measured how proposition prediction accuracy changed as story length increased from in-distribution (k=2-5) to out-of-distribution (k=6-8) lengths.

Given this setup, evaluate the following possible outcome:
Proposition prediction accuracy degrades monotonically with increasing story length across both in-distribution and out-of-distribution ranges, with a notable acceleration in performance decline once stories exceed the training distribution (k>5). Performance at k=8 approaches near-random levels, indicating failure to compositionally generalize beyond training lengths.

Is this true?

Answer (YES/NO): NO